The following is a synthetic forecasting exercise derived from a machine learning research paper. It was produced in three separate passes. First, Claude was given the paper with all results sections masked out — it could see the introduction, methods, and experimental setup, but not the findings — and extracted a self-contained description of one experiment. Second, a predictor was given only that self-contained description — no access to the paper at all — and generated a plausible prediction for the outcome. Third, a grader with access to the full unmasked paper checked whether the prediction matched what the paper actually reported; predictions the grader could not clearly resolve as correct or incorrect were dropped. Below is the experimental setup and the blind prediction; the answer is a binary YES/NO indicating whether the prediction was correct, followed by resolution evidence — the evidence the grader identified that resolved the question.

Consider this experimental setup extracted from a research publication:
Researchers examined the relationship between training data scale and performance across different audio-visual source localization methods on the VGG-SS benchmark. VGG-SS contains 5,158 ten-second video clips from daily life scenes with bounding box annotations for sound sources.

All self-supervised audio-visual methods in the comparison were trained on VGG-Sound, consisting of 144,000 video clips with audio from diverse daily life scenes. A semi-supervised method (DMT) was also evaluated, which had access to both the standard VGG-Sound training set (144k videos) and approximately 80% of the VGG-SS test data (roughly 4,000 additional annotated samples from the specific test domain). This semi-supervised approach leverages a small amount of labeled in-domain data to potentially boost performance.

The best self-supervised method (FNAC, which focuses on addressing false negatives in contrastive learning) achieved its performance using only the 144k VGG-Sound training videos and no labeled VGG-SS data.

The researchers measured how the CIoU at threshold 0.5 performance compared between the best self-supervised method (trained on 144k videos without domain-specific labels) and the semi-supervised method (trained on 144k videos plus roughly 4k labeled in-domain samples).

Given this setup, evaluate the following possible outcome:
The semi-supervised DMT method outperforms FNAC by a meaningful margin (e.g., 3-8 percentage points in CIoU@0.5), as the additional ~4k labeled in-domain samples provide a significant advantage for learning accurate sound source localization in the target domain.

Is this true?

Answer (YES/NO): NO